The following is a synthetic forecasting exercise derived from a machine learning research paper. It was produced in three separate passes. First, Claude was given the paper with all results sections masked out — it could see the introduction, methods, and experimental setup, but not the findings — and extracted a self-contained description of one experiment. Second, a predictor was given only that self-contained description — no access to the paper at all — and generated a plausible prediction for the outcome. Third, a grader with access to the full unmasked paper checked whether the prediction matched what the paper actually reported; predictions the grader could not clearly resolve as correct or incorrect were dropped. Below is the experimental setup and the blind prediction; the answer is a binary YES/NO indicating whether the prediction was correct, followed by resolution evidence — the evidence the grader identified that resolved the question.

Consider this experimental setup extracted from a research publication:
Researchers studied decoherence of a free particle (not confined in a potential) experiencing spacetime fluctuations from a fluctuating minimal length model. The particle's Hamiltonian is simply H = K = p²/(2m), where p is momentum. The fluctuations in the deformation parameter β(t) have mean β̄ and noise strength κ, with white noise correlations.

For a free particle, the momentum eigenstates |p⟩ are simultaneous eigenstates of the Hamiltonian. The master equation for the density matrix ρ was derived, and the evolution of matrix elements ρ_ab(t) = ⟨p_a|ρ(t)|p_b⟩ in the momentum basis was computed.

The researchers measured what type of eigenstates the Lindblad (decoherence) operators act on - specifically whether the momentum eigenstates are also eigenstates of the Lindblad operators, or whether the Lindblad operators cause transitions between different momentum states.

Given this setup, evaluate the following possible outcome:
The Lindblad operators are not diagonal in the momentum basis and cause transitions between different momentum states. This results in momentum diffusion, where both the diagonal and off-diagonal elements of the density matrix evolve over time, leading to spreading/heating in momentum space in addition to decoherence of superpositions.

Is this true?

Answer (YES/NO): NO